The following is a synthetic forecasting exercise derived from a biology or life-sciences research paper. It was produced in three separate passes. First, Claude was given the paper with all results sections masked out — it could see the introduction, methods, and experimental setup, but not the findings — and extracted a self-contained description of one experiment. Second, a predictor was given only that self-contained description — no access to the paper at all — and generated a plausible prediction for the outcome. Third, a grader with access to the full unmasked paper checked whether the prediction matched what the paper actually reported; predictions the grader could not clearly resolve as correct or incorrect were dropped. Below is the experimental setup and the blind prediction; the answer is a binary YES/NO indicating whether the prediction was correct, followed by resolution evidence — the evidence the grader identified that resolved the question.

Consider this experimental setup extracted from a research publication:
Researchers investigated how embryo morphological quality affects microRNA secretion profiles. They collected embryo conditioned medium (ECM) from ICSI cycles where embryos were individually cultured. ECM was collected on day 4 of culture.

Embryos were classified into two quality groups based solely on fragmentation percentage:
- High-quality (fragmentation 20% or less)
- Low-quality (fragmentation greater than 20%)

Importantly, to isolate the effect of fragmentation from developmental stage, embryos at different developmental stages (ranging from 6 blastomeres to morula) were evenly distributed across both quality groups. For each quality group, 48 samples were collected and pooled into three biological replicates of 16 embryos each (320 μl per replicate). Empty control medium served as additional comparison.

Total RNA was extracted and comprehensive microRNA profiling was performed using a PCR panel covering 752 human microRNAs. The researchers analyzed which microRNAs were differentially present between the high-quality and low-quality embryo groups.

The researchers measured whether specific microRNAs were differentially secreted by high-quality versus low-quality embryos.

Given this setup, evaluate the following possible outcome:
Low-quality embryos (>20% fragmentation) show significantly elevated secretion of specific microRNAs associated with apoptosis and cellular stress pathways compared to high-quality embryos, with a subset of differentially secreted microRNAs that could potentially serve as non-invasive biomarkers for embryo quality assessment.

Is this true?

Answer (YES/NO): NO